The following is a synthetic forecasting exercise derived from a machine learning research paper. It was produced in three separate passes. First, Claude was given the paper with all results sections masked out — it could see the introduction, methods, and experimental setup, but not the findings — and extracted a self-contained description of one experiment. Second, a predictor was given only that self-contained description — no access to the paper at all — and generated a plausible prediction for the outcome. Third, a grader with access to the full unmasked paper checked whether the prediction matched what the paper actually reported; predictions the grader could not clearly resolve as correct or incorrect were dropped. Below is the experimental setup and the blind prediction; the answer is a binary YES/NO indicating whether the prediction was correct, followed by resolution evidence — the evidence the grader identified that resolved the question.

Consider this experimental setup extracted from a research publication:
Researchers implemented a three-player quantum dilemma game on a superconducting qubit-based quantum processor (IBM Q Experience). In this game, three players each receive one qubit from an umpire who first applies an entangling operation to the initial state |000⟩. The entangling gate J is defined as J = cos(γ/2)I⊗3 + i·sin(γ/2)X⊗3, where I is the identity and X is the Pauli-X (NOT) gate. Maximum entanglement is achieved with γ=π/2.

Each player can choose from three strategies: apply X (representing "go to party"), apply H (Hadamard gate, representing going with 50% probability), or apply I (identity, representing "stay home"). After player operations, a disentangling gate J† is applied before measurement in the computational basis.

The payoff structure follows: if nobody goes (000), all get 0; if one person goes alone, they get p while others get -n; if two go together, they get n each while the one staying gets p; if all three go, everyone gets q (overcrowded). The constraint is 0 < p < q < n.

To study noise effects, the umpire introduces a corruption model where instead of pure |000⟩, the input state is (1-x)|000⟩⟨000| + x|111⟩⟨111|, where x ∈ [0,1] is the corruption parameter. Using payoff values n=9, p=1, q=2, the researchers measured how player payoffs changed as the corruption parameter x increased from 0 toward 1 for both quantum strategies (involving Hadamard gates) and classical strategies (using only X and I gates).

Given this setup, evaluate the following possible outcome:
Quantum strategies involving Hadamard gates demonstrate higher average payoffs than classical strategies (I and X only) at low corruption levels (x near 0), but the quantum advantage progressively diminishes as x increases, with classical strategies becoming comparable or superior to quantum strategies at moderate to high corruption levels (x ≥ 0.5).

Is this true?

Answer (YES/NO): YES